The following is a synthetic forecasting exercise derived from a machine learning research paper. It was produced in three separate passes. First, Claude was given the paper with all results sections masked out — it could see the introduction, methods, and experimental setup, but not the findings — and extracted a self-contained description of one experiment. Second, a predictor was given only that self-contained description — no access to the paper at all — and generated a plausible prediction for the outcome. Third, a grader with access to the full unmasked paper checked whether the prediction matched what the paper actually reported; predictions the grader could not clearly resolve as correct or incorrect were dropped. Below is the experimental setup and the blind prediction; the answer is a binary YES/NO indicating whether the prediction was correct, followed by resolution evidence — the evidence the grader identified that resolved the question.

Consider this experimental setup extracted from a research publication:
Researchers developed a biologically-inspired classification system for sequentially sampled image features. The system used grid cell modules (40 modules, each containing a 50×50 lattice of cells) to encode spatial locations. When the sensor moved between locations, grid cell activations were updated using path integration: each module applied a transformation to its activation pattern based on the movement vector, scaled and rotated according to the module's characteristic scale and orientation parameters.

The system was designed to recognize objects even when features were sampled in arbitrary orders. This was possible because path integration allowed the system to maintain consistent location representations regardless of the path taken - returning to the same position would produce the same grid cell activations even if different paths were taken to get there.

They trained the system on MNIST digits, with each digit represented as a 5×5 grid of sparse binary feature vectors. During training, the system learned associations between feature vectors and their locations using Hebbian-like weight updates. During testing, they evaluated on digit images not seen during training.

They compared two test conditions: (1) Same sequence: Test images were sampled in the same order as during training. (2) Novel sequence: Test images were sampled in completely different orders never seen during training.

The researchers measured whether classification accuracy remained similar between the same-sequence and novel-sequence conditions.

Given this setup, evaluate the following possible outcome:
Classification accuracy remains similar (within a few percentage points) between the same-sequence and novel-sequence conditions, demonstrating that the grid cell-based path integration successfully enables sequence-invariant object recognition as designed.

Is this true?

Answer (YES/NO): YES